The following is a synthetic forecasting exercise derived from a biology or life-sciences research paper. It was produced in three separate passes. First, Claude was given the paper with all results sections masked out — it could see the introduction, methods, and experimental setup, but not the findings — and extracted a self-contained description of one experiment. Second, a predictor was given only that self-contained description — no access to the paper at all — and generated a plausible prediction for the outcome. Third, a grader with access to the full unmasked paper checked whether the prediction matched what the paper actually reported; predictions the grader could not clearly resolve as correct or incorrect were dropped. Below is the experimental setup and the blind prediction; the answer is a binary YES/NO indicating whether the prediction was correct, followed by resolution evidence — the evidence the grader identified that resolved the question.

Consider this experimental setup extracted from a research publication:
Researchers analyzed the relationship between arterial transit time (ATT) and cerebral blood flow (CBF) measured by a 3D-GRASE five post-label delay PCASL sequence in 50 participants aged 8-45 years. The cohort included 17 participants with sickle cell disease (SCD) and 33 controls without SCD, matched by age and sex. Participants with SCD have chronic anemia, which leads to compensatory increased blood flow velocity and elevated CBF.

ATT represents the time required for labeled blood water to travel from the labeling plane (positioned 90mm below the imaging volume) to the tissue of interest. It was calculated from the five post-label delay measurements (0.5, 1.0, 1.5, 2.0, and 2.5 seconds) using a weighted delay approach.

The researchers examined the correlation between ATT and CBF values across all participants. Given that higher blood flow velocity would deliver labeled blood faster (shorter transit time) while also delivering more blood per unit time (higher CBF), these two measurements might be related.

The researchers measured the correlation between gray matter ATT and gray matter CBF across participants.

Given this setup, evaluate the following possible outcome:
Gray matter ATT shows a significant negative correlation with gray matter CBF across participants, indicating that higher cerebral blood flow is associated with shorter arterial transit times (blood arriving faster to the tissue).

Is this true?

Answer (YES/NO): NO